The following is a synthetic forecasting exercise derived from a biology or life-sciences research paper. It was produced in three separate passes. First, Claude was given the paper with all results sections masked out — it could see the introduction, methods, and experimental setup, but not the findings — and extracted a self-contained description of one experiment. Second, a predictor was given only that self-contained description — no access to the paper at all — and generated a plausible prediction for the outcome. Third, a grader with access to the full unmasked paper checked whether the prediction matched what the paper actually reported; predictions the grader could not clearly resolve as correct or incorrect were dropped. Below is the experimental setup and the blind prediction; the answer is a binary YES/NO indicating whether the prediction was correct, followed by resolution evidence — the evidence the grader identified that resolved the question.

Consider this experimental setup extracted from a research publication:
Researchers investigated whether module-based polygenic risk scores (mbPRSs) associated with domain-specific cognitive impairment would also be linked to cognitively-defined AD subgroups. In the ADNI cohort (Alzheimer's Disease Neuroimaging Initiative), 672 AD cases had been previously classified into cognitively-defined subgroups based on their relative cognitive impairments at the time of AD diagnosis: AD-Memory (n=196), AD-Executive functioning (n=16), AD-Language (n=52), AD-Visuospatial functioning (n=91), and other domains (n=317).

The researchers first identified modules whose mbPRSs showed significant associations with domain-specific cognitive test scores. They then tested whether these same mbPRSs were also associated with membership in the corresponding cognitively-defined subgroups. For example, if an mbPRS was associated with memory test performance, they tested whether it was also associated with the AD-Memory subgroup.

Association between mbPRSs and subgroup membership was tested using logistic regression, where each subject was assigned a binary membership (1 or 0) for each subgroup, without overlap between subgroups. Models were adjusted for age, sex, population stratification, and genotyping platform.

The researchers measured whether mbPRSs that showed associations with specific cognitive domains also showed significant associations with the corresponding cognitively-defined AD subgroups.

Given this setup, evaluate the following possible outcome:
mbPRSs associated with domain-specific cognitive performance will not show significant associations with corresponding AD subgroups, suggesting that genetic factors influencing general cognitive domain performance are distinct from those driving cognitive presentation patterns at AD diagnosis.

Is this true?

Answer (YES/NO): NO